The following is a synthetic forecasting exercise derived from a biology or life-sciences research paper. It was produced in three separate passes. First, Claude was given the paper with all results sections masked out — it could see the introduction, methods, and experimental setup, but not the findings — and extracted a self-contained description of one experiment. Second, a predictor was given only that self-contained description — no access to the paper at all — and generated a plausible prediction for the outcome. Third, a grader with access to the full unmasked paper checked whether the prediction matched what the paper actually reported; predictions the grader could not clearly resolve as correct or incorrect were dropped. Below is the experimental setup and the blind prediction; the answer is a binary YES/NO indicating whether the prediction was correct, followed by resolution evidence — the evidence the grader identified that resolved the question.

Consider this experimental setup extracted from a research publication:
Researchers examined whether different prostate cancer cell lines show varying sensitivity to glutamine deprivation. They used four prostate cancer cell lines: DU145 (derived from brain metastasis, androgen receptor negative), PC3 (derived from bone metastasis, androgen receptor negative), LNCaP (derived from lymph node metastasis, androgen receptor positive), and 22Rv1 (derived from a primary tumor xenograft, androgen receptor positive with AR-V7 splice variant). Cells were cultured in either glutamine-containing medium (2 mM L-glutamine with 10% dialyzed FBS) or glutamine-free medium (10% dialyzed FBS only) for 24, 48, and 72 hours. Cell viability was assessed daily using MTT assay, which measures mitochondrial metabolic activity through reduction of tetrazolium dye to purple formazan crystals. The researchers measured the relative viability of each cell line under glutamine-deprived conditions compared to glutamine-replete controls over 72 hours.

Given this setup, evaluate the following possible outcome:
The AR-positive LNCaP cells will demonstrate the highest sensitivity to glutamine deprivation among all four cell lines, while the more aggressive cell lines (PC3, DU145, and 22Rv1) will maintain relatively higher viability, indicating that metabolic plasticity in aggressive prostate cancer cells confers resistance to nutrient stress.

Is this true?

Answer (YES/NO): NO